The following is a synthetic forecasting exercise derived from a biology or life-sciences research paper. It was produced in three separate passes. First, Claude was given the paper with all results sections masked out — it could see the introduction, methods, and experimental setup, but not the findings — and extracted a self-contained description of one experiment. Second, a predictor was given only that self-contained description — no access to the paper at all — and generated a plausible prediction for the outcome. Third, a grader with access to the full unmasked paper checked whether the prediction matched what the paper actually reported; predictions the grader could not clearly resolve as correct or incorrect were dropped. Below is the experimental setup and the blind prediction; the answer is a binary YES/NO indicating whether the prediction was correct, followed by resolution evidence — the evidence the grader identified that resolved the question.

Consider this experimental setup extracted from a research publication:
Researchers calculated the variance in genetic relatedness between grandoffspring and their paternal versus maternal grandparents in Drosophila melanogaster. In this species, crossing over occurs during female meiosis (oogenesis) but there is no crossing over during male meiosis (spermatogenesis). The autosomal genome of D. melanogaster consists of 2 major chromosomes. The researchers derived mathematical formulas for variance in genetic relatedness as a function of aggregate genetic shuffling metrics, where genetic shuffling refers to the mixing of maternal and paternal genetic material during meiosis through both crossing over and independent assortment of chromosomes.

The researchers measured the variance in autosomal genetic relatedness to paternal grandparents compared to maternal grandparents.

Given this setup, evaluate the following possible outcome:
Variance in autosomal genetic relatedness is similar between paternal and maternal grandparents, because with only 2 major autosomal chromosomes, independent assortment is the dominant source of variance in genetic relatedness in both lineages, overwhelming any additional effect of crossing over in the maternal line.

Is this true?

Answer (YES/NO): NO